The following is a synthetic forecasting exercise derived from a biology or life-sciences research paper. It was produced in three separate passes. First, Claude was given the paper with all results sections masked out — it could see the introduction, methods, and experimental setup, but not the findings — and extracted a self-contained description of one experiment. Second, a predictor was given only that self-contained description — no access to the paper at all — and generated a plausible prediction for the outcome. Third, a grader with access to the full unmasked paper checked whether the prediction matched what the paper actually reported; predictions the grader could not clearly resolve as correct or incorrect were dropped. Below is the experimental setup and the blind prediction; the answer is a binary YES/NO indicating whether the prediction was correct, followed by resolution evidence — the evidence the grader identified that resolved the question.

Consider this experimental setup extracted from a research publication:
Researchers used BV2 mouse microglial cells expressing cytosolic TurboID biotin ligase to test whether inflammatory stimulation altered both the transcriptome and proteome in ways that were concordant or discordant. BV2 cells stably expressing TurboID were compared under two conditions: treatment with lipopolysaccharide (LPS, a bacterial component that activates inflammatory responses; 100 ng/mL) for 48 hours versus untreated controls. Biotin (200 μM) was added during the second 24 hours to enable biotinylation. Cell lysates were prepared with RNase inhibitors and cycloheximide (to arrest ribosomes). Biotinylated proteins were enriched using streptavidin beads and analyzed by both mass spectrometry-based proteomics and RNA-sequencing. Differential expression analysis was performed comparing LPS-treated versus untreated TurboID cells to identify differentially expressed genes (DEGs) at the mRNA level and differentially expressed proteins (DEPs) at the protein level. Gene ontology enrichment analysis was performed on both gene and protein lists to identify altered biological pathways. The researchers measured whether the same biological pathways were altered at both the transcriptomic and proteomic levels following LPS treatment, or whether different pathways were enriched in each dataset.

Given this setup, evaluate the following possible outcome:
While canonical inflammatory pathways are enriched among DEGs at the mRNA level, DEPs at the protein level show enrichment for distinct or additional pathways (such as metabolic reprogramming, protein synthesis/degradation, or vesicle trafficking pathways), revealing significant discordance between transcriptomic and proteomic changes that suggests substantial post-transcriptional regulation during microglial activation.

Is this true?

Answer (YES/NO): NO